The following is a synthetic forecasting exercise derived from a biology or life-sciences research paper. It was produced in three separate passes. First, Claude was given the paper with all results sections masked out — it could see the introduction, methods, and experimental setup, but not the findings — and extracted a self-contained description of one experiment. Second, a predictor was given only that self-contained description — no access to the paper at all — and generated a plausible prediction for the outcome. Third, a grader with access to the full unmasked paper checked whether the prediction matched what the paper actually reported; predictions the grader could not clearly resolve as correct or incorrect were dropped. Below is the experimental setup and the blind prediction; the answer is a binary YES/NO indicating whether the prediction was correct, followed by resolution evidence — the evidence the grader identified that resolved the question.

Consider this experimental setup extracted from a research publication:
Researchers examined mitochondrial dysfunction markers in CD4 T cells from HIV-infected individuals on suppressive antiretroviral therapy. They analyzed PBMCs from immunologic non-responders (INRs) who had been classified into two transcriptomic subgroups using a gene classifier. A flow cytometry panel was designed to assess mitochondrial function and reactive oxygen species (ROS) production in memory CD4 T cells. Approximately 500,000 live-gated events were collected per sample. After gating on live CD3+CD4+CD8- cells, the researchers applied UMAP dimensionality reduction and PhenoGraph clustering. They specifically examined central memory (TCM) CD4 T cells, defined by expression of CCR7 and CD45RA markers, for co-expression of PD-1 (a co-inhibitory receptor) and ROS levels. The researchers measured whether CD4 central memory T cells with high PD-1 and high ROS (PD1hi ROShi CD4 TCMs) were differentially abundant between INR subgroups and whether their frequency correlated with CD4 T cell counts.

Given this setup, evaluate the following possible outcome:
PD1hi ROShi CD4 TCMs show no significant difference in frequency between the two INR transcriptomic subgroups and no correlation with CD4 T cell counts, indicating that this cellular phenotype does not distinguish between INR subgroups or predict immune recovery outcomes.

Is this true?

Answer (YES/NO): NO